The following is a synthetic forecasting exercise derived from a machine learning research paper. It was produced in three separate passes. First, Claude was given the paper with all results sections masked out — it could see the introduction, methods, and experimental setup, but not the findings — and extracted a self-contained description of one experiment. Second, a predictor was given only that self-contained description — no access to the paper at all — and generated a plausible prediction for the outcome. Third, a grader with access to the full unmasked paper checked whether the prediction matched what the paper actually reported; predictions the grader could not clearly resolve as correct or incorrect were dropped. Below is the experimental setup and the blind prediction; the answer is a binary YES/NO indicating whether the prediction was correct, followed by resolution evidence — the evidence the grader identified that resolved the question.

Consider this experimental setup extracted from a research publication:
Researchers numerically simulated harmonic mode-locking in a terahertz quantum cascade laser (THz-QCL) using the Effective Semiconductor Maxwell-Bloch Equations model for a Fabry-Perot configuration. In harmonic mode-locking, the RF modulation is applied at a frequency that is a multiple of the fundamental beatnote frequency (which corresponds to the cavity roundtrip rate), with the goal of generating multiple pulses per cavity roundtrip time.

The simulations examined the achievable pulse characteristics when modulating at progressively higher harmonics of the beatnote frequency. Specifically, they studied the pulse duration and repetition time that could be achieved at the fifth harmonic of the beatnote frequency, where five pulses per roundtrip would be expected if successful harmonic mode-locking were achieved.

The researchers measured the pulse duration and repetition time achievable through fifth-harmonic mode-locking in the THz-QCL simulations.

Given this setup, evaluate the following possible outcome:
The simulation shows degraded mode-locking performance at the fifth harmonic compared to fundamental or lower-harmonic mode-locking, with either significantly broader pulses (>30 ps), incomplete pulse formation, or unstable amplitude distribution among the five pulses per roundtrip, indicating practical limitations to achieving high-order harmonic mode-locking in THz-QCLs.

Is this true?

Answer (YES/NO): NO